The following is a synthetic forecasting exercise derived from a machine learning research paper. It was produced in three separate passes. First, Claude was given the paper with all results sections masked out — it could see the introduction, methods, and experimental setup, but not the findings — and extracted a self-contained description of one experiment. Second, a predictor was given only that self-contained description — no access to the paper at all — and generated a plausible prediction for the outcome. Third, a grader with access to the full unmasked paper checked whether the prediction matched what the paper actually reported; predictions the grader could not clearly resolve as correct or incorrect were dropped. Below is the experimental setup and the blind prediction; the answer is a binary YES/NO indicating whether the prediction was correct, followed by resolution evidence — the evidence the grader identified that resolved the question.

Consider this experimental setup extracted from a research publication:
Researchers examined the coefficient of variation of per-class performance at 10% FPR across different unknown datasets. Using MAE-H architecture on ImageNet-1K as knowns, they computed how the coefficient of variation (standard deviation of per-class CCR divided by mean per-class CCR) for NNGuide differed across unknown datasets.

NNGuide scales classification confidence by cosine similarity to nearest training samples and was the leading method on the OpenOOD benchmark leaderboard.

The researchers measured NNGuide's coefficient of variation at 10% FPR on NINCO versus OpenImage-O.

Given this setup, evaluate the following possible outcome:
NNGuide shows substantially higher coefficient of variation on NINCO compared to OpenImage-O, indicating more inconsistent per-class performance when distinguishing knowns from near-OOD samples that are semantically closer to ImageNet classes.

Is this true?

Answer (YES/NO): NO